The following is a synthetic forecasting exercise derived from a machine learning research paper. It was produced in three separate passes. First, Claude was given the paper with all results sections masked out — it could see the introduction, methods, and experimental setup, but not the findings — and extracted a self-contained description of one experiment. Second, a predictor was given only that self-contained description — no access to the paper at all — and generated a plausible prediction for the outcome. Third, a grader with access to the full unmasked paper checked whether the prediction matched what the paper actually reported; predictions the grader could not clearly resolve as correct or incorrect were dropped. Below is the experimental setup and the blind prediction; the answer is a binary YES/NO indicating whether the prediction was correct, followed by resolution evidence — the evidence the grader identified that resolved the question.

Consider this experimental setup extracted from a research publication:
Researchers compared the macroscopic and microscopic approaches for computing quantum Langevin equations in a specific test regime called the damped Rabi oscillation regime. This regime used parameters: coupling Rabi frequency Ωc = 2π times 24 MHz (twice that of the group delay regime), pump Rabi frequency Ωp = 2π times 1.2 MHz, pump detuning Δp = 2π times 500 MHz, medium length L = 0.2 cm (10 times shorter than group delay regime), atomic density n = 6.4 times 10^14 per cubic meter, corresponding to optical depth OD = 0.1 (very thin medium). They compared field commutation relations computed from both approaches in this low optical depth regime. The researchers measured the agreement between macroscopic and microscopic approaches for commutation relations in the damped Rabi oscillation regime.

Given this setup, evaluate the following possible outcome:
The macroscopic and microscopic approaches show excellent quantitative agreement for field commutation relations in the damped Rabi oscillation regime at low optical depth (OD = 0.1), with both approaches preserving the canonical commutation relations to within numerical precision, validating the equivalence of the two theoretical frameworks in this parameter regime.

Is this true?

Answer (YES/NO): YES